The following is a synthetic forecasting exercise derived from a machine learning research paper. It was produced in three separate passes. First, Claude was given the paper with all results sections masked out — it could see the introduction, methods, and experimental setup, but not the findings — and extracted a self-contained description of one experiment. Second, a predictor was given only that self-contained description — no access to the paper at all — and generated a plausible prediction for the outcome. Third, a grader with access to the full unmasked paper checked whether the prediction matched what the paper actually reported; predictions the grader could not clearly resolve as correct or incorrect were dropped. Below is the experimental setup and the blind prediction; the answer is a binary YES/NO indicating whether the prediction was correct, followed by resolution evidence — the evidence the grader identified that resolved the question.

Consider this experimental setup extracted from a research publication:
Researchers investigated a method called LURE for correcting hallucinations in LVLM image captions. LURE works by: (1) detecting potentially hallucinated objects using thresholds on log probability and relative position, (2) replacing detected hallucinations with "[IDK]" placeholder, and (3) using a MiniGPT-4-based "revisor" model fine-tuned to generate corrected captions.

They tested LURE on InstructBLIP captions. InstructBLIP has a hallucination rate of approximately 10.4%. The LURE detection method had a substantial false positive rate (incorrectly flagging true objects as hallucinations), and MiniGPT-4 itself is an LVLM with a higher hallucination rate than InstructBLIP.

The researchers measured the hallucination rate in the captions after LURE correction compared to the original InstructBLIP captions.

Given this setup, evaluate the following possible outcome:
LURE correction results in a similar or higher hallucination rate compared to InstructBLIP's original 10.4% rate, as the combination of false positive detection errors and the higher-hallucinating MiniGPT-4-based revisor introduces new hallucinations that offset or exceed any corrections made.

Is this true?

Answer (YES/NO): YES